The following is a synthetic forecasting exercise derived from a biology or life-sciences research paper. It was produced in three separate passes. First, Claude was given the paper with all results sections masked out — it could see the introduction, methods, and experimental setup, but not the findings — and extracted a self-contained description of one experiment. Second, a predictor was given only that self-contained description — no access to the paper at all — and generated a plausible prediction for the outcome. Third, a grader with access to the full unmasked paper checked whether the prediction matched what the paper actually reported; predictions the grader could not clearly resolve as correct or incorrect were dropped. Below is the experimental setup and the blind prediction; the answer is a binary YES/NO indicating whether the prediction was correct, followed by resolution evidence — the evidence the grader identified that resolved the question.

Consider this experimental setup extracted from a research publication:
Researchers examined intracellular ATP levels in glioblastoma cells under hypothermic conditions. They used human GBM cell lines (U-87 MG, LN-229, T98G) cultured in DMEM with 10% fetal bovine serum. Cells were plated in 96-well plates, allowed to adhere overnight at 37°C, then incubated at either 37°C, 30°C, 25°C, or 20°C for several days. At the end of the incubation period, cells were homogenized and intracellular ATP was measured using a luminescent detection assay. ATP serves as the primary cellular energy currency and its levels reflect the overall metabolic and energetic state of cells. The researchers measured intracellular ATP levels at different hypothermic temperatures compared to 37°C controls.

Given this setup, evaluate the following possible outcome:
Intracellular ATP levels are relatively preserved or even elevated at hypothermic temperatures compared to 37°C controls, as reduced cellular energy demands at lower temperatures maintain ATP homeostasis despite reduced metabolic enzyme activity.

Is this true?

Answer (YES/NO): NO